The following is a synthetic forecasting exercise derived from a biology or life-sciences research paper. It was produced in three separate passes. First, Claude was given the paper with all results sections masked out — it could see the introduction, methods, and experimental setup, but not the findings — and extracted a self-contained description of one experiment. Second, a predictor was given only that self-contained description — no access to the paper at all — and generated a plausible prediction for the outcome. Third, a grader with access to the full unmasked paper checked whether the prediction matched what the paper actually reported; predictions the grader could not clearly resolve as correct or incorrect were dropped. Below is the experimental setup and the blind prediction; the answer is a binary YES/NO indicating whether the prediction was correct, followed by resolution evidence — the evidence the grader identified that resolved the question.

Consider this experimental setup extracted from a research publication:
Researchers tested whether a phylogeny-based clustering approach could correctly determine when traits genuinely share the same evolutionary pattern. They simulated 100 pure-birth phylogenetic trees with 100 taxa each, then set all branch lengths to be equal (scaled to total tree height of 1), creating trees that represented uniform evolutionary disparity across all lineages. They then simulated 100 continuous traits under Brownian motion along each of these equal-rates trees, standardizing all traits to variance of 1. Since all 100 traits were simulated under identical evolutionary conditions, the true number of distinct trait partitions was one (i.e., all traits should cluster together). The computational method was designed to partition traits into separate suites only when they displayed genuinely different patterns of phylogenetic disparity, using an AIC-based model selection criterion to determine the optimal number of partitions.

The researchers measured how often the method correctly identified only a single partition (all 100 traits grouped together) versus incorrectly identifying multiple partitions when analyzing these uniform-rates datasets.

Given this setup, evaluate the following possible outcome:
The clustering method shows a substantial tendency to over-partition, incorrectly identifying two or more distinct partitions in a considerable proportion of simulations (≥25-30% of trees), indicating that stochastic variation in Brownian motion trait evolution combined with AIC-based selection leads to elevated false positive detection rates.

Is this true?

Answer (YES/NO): NO